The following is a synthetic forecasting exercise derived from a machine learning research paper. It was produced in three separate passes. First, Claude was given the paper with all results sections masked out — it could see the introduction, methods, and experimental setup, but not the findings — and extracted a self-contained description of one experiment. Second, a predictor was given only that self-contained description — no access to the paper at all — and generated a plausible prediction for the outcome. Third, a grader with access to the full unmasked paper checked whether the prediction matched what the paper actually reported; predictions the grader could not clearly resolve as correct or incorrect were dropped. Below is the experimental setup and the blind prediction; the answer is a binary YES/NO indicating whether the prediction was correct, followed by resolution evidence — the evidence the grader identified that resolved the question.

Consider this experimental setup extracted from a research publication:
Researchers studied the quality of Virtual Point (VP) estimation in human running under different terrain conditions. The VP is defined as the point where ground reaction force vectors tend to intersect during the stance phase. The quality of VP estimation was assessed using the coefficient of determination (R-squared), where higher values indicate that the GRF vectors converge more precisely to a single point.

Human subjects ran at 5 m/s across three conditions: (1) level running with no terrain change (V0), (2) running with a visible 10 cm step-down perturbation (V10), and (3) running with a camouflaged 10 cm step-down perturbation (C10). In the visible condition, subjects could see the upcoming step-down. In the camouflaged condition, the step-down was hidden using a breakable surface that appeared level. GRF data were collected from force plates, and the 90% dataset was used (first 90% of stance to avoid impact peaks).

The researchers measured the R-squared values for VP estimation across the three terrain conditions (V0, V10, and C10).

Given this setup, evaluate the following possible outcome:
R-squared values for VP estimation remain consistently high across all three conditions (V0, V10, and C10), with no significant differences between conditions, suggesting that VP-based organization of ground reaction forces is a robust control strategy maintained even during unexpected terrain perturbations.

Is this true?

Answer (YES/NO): NO